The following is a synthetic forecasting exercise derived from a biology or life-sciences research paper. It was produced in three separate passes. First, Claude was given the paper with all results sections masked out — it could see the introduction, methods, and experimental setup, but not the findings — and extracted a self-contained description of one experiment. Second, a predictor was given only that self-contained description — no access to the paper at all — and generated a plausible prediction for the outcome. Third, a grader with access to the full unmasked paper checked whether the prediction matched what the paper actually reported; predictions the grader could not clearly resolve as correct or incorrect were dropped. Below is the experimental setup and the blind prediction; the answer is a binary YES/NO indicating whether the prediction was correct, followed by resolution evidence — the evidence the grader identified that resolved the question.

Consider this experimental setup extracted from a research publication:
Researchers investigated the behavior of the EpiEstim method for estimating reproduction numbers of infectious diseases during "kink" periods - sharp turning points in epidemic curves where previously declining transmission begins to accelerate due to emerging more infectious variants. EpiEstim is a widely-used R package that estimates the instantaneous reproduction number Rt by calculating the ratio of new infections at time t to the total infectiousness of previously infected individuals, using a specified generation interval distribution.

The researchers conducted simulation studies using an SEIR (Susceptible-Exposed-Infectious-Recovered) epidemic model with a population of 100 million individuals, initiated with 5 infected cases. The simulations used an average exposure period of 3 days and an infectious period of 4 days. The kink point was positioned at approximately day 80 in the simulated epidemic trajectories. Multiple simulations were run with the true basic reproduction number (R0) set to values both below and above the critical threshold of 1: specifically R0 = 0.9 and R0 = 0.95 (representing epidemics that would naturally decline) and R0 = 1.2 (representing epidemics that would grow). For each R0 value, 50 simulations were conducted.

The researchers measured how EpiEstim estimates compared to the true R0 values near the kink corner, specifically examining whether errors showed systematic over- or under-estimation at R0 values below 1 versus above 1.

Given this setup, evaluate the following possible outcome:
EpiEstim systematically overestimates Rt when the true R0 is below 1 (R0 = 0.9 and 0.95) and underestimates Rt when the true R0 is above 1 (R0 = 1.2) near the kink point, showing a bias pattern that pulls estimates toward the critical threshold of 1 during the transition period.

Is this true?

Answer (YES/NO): YES